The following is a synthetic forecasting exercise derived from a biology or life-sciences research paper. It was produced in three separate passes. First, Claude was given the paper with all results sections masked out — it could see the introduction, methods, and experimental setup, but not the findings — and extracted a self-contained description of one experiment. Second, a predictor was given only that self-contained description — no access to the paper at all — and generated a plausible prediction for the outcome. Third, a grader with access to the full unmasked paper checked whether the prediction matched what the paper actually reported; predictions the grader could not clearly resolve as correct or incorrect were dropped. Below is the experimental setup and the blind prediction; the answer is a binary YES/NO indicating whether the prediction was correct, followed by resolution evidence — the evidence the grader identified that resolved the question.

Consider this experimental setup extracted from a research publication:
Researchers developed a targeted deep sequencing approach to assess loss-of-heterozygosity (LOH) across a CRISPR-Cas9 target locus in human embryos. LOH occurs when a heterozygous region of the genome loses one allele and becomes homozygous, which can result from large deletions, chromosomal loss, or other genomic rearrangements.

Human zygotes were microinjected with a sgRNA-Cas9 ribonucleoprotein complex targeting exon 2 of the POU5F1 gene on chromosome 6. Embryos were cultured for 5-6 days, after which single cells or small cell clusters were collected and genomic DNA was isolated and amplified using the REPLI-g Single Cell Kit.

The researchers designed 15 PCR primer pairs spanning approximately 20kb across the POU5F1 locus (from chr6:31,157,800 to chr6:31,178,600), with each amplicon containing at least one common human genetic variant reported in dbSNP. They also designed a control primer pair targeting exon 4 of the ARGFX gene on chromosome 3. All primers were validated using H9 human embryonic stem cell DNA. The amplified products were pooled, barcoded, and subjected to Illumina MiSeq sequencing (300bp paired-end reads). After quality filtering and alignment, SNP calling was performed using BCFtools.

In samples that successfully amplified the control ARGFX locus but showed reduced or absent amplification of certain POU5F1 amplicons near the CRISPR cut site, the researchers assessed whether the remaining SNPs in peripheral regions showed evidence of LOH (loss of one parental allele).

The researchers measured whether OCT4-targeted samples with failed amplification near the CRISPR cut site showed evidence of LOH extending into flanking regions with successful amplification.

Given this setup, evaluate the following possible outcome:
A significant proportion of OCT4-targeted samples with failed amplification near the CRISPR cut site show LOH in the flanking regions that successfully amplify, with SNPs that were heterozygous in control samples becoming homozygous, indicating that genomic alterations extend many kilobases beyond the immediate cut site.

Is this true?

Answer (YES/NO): YES